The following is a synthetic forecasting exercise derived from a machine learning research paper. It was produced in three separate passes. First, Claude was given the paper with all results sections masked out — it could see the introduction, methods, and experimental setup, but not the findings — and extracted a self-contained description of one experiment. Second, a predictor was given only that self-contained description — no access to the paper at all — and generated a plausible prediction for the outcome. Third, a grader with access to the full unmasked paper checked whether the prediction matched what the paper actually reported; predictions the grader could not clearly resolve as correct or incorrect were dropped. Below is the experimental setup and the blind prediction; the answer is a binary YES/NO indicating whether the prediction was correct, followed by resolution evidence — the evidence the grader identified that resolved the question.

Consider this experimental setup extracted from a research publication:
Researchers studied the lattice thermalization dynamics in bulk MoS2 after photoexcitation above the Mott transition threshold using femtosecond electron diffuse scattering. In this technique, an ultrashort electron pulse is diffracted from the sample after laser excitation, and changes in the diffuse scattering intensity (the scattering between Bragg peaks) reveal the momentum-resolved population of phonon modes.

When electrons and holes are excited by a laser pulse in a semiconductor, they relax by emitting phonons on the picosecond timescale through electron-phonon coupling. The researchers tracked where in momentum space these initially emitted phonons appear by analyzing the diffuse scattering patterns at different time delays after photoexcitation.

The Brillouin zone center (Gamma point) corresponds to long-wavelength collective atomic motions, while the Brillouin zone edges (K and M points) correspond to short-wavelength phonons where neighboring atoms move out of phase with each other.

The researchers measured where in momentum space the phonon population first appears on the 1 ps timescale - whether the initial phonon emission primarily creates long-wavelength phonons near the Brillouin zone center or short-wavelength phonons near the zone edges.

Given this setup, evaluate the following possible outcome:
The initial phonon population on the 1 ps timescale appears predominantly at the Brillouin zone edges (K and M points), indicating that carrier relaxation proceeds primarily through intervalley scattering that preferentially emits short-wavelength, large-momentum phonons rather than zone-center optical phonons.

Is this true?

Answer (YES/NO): YES